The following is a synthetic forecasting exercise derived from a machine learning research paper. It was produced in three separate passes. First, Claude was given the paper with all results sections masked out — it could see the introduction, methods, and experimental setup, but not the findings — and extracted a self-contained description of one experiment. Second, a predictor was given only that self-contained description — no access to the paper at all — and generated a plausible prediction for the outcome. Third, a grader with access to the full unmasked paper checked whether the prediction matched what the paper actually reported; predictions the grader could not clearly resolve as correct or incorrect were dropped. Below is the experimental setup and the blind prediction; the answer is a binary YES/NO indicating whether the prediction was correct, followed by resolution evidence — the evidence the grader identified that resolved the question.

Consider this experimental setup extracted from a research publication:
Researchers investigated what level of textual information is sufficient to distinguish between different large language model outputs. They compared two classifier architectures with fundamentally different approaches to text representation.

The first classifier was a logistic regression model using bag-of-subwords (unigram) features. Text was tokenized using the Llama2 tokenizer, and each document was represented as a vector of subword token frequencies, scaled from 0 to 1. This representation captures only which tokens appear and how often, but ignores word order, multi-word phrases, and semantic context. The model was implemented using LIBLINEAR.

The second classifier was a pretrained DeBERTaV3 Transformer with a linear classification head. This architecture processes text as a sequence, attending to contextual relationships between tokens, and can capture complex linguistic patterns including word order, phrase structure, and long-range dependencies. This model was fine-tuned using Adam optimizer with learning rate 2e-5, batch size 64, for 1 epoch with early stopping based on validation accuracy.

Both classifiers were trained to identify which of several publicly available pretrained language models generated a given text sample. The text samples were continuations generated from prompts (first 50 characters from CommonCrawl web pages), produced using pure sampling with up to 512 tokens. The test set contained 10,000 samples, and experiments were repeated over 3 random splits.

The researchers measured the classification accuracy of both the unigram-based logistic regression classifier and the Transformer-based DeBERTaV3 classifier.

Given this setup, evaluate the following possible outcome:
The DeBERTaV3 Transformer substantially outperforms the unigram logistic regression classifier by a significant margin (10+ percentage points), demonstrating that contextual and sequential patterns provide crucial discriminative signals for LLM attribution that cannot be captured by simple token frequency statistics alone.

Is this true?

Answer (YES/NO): YES